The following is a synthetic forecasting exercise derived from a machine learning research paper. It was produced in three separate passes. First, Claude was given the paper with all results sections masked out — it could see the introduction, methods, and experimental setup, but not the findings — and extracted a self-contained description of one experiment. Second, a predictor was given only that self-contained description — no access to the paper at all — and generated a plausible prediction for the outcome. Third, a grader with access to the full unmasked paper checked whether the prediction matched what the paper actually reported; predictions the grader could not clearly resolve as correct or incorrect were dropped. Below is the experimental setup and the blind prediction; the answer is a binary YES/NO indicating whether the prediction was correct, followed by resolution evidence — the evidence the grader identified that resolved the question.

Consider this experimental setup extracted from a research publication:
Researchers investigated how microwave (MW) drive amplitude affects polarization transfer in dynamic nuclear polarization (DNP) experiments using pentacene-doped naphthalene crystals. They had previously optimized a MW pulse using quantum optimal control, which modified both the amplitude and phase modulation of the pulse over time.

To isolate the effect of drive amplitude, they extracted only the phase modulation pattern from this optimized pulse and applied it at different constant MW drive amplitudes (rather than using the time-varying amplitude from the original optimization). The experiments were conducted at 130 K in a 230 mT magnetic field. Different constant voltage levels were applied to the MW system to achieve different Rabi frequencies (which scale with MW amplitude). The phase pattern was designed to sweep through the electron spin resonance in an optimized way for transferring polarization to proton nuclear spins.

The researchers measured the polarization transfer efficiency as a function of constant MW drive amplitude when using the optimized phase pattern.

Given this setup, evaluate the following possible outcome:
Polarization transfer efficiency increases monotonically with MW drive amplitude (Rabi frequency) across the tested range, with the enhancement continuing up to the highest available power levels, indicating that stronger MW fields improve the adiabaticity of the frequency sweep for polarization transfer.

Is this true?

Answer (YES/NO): YES